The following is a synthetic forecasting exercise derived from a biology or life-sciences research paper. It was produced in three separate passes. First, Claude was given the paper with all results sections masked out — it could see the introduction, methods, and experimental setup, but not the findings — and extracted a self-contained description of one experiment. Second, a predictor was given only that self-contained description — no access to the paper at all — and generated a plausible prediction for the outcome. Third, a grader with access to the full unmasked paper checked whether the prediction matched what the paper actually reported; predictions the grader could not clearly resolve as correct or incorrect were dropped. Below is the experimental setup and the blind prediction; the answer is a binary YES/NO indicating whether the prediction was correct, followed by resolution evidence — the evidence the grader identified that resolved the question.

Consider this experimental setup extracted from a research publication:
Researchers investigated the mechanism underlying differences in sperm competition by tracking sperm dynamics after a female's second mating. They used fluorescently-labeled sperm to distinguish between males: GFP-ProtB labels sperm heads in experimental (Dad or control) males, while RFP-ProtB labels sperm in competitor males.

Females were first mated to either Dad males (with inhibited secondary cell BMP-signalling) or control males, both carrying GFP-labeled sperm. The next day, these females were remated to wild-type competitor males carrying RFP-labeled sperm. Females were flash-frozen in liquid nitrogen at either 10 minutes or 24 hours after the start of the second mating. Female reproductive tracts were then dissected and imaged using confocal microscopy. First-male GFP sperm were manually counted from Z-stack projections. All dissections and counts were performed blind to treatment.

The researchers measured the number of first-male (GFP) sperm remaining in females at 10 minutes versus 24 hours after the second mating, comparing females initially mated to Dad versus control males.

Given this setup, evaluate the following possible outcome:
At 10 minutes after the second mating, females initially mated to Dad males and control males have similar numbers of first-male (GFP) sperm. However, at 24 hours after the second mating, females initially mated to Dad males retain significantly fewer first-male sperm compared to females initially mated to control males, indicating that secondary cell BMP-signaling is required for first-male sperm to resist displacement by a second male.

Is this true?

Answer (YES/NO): NO